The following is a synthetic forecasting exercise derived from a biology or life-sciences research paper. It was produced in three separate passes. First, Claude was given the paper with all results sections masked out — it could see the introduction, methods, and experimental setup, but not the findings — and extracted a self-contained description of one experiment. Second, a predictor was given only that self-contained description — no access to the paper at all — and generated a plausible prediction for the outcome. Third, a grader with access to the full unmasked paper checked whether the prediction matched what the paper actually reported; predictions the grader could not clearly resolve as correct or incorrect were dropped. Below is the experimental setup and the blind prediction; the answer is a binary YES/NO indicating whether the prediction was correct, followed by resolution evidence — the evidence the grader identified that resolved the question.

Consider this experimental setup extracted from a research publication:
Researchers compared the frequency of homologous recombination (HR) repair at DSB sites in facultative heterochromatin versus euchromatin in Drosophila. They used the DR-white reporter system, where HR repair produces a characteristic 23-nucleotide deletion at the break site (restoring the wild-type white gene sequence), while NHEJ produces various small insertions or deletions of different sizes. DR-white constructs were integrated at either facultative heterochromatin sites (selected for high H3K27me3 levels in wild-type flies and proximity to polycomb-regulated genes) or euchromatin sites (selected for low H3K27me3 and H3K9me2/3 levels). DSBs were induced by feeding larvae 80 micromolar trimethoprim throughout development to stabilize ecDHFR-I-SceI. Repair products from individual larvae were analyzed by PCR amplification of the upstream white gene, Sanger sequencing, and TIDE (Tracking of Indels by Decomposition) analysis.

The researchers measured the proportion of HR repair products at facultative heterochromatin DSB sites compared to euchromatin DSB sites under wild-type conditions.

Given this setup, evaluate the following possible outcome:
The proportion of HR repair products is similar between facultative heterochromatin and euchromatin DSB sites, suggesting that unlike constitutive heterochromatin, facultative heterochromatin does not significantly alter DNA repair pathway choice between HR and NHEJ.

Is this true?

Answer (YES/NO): YES